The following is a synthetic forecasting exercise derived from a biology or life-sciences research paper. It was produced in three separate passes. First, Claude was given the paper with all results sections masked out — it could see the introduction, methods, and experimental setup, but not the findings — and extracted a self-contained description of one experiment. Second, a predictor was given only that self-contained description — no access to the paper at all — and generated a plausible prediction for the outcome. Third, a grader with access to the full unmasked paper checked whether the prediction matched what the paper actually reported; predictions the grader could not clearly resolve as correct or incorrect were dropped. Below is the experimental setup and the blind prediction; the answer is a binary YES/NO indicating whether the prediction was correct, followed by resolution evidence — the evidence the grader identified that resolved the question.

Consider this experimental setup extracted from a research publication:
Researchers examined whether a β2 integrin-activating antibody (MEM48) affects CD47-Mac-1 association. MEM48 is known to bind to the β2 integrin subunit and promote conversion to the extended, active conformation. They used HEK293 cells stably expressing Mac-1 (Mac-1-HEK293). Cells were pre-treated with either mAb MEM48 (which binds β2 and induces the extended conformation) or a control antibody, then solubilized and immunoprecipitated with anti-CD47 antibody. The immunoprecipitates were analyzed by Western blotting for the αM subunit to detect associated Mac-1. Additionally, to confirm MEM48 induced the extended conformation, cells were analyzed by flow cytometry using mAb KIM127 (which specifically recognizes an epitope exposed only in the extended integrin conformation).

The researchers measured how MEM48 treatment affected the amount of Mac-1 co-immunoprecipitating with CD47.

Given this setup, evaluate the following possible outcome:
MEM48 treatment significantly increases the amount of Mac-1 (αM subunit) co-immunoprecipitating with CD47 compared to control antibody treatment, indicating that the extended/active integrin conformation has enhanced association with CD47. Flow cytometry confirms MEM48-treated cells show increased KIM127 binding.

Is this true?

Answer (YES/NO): YES